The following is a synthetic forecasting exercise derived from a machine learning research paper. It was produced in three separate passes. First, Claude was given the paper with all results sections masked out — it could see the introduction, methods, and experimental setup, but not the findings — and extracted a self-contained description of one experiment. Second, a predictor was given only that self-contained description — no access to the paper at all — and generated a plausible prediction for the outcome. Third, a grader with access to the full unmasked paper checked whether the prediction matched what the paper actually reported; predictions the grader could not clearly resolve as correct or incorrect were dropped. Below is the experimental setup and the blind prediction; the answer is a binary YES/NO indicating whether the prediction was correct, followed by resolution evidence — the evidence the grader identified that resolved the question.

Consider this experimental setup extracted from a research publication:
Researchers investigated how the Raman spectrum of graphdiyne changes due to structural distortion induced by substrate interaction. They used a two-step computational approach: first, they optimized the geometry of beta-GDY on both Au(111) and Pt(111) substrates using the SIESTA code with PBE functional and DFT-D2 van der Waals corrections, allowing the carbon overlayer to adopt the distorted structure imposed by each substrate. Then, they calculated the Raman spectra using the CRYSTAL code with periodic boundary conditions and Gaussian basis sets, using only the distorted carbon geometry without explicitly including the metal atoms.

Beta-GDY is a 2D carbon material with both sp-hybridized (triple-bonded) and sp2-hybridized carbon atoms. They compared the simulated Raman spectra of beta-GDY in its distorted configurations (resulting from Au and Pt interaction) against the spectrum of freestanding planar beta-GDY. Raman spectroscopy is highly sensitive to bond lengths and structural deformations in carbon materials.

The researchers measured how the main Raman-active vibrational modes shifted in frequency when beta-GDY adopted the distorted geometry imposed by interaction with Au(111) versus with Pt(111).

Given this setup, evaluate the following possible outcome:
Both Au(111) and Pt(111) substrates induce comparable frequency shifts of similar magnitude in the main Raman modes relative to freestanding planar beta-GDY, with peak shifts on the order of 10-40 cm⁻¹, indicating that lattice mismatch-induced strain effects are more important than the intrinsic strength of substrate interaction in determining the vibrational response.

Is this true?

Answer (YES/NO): NO